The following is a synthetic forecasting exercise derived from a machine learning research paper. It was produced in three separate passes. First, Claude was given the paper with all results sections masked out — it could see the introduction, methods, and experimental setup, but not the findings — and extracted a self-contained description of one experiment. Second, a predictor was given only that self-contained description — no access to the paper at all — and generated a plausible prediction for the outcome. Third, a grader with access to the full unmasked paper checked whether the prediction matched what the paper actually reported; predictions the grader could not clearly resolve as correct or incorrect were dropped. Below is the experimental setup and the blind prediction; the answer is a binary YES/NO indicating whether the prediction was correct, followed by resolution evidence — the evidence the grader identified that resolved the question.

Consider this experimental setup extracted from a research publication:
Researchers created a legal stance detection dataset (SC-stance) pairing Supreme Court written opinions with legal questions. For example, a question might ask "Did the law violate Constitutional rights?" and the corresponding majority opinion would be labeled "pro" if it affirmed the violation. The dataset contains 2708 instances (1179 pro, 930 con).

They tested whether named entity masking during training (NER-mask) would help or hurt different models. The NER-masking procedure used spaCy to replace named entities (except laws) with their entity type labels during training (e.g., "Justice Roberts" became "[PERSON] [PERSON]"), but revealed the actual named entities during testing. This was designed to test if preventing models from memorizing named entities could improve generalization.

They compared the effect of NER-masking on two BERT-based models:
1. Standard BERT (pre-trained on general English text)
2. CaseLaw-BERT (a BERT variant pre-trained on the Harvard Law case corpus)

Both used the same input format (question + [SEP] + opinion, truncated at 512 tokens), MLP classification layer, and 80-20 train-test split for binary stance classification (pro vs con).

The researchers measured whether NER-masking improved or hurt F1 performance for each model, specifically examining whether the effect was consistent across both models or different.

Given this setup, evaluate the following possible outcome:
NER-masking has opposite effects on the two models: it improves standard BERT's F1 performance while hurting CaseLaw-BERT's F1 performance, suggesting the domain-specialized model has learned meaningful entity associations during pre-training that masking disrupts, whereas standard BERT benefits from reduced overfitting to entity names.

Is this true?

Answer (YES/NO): NO